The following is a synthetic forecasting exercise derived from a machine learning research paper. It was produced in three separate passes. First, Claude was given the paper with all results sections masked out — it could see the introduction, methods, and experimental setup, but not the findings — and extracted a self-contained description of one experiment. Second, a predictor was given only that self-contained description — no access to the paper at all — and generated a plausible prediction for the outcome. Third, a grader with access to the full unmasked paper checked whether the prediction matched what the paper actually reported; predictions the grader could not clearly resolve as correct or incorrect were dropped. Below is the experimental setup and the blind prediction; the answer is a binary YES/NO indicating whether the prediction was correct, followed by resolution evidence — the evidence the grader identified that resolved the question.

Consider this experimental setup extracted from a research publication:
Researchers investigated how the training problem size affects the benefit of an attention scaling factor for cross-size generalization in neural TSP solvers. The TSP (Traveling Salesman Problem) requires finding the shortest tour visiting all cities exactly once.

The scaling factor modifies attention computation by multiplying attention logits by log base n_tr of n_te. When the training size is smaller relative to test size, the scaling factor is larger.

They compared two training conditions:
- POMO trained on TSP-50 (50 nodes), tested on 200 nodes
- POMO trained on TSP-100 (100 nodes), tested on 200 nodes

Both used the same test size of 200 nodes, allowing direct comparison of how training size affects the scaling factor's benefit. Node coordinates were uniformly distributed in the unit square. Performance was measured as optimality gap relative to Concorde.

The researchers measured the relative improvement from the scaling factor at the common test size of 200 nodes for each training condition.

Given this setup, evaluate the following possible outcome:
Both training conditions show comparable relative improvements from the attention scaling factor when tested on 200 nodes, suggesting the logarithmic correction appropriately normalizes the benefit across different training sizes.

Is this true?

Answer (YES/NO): YES